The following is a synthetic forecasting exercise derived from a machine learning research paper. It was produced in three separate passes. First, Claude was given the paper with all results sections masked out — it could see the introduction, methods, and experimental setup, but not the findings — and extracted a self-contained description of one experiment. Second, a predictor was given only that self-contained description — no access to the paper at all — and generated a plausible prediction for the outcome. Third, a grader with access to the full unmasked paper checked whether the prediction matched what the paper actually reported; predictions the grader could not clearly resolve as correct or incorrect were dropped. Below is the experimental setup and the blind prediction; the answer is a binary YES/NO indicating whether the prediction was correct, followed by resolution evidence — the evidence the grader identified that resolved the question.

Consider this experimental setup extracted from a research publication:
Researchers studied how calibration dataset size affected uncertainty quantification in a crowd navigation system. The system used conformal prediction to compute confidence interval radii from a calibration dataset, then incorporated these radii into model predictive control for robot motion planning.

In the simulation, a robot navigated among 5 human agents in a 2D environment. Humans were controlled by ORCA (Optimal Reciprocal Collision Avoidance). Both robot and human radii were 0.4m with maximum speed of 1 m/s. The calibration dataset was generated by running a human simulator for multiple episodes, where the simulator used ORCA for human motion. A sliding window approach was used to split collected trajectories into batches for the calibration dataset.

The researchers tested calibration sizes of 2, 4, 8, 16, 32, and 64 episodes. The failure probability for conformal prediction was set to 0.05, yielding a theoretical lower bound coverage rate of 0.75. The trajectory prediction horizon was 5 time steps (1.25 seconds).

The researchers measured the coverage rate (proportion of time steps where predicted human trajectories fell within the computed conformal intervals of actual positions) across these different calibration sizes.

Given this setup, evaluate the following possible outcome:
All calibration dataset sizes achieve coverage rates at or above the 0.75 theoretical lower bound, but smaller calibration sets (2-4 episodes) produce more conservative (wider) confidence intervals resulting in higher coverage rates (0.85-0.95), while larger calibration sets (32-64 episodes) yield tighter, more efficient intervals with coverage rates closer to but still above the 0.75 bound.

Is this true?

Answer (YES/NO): NO